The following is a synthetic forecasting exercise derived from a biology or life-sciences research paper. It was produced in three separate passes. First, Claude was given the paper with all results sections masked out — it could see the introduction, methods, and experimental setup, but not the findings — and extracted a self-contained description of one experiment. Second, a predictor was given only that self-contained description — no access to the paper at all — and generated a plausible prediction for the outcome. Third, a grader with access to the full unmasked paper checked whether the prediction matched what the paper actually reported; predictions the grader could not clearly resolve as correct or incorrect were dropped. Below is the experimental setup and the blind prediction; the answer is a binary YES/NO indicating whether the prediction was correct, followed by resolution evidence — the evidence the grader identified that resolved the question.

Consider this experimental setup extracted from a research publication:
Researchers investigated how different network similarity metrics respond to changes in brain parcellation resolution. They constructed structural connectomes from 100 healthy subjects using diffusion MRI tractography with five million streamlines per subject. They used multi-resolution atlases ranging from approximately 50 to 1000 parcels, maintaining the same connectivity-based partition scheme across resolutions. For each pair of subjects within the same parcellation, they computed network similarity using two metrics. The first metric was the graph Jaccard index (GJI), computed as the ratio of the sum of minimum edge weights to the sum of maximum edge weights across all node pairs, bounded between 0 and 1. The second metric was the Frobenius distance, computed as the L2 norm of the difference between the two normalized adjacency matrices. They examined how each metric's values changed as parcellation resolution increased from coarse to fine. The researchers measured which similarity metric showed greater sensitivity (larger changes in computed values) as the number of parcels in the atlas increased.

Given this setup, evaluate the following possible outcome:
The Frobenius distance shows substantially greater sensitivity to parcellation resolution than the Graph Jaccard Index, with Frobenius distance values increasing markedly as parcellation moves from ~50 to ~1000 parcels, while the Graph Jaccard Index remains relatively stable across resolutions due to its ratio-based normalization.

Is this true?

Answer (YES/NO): NO